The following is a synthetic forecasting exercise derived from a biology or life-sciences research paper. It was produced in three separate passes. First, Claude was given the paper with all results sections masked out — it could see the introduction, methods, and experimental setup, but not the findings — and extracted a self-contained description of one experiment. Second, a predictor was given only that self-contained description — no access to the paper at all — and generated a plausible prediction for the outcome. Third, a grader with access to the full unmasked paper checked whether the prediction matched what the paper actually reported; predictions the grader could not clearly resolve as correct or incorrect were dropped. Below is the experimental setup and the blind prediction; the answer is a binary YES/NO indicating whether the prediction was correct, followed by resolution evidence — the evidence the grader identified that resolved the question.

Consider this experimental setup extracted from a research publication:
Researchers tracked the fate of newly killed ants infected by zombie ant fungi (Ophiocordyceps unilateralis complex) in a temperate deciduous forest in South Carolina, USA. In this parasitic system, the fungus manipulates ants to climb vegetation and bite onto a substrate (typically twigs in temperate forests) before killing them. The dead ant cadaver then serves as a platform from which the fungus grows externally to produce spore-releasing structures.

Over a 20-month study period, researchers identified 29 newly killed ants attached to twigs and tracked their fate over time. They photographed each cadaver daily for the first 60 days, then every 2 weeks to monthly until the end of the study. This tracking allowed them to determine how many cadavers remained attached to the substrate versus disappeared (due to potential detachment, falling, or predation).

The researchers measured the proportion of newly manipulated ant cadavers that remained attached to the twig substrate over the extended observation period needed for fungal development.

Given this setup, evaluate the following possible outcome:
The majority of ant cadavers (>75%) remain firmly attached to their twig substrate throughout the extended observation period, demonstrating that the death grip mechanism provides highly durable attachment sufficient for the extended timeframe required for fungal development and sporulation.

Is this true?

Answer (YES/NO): NO